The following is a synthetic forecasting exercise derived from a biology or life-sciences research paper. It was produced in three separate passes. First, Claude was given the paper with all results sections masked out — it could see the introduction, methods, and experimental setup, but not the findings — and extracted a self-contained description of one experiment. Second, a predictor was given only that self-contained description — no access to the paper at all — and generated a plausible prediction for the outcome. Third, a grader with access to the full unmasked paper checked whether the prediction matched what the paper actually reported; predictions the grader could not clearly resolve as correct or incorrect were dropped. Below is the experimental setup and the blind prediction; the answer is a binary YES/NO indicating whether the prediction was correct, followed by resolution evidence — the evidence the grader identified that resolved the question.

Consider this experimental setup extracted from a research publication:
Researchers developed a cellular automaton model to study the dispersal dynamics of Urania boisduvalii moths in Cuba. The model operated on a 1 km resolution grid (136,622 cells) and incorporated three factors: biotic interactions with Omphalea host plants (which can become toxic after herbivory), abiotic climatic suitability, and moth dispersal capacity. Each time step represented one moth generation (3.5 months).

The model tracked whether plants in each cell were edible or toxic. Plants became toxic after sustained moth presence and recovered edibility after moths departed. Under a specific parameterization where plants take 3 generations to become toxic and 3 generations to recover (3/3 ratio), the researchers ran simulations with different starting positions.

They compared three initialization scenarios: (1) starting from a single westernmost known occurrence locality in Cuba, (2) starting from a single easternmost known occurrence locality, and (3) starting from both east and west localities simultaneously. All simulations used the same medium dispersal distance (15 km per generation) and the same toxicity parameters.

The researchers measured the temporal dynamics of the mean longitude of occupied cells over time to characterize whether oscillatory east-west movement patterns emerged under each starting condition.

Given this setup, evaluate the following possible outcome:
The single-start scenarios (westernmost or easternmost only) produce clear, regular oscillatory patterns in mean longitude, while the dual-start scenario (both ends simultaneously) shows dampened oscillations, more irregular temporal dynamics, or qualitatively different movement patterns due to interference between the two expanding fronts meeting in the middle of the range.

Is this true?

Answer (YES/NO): NO